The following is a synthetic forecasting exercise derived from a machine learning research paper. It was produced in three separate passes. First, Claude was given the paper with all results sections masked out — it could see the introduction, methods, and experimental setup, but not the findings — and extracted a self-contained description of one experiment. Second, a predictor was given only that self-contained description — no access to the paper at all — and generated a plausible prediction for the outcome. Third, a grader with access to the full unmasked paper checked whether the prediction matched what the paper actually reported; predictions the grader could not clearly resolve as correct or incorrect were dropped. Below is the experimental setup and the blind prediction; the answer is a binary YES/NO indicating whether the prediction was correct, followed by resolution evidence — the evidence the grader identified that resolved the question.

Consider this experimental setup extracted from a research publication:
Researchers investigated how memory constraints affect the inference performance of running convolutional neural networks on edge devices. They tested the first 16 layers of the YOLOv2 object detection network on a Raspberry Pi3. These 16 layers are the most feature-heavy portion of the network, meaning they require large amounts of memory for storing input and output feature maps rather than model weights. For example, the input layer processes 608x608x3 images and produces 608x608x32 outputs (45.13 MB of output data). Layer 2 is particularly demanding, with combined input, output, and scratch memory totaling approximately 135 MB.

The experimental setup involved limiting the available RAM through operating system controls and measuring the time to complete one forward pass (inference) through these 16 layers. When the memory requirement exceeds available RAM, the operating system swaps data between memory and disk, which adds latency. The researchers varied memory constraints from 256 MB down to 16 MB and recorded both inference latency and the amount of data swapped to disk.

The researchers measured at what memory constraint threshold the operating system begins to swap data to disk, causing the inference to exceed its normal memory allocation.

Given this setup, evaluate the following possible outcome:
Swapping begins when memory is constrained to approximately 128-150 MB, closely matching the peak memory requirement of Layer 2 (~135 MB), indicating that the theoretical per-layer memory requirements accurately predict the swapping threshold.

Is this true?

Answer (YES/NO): NO